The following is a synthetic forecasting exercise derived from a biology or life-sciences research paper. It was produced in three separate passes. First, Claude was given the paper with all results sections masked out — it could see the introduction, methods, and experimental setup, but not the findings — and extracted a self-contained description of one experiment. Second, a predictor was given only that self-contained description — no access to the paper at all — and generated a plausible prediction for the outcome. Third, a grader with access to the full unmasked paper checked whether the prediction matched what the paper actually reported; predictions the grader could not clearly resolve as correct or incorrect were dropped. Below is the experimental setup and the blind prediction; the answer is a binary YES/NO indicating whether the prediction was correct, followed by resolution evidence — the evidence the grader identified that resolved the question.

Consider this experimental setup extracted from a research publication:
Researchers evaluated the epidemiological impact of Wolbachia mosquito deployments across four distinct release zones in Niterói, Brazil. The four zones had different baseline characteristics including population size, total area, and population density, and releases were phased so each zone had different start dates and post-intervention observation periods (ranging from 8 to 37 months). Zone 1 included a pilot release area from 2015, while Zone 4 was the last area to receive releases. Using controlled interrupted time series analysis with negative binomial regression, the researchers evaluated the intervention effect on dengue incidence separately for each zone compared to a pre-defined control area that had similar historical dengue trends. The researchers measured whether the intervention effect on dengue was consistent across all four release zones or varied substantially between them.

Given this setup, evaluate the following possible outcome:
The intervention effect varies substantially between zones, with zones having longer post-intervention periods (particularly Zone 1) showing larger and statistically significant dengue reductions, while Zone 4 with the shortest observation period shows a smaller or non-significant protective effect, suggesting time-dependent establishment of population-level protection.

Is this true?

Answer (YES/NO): NO